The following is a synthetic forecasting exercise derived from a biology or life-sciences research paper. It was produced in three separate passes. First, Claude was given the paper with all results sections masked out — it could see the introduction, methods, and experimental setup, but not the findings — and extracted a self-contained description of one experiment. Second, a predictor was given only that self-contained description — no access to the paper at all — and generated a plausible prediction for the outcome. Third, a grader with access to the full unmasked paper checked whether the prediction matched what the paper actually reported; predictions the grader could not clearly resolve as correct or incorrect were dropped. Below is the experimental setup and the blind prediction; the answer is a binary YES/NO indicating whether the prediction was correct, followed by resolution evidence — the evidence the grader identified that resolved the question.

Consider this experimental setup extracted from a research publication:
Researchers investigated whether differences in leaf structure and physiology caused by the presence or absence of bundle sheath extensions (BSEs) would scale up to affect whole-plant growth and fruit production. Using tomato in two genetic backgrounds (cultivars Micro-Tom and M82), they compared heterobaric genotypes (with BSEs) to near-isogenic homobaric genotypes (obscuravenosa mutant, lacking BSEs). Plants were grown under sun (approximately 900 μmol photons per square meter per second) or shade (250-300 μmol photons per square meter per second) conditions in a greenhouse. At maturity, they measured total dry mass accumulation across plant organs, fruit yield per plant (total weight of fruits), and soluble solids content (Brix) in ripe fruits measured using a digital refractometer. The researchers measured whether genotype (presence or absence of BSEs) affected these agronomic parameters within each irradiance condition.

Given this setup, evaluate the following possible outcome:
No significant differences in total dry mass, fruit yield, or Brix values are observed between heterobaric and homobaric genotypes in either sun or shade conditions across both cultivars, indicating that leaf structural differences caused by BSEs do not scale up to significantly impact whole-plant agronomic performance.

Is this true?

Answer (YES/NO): YES